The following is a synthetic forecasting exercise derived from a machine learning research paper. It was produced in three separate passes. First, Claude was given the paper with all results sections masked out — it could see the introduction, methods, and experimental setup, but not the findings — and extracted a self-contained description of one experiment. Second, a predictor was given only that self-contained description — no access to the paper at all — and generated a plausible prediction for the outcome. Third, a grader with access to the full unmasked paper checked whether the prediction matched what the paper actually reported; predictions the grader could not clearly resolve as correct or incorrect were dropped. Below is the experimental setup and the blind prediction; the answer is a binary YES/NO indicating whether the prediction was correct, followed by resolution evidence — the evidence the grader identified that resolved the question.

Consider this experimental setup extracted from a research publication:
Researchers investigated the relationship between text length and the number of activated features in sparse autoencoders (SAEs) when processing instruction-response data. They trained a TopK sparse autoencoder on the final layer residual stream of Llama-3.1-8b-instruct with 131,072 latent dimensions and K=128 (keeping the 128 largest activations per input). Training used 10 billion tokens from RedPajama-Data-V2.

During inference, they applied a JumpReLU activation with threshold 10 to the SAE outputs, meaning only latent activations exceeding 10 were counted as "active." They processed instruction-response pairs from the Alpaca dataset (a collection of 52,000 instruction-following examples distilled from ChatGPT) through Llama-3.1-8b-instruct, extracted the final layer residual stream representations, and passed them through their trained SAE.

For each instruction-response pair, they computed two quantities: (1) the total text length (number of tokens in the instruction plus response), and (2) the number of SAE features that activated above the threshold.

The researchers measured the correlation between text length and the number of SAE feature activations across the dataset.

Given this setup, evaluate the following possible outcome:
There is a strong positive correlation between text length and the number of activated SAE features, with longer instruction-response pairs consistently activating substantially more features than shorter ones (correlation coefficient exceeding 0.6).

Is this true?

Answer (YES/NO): YES